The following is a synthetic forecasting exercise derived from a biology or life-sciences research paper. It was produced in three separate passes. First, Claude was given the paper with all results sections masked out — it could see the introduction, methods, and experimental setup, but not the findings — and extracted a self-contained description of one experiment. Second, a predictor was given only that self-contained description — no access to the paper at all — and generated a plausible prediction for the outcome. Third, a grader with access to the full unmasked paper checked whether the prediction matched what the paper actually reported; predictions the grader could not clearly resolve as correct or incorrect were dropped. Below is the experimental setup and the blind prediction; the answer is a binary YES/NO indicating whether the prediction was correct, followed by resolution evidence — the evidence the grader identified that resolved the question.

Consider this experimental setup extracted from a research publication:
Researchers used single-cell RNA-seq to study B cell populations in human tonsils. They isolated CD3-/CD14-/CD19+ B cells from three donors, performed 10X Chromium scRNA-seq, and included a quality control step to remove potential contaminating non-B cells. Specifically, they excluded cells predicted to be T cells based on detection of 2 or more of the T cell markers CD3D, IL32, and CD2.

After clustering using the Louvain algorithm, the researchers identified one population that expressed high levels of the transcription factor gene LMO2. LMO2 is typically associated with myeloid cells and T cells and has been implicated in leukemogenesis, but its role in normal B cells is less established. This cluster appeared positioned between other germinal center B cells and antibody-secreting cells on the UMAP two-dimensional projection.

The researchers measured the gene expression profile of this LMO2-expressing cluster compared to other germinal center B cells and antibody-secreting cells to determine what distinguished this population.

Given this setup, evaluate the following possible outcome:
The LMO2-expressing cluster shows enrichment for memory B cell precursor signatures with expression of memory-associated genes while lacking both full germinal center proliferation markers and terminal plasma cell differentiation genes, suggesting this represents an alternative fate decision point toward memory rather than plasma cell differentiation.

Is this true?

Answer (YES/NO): NO